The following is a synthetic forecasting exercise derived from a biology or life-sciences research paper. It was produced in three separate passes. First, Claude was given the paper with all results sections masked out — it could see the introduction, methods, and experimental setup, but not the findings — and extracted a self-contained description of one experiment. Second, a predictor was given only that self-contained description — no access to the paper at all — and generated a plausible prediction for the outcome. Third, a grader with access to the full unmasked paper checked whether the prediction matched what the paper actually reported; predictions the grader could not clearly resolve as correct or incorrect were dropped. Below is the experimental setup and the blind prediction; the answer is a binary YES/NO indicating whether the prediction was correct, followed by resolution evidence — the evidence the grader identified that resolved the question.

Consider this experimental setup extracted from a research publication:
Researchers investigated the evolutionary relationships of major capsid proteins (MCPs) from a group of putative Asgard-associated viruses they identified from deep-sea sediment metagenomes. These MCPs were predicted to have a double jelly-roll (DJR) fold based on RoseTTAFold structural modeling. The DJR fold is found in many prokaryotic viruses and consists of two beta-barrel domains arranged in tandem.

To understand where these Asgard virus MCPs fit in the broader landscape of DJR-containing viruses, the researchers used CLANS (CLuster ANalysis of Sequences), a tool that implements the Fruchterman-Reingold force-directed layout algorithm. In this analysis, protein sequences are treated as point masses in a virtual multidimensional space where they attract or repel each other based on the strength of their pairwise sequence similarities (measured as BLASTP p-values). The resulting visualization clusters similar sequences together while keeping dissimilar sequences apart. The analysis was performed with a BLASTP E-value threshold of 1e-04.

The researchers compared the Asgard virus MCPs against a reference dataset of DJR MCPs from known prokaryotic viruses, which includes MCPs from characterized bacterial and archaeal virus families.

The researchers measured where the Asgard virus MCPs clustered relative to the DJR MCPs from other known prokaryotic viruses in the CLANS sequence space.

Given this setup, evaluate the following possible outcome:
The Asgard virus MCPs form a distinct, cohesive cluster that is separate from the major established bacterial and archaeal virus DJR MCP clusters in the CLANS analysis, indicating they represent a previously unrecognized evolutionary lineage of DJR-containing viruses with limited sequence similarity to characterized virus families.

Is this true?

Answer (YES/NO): YES